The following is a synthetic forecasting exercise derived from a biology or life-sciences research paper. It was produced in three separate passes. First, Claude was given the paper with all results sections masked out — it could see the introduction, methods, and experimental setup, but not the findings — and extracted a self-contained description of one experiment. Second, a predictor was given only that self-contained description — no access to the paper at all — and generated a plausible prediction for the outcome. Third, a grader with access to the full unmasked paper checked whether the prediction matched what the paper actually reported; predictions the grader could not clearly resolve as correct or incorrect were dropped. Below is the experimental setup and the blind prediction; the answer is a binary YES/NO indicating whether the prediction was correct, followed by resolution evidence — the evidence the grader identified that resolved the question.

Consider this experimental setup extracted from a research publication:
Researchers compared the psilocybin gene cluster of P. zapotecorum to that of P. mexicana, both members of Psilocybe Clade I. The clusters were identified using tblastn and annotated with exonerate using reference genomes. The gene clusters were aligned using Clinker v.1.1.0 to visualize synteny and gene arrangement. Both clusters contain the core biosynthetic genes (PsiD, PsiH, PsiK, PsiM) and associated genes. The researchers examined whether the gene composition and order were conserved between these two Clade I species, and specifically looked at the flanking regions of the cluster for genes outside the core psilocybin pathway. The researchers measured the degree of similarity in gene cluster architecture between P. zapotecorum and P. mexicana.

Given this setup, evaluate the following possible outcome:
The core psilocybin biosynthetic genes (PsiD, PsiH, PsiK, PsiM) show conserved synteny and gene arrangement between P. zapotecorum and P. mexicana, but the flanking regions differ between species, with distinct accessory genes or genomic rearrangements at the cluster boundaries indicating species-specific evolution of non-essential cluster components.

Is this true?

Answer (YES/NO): YES